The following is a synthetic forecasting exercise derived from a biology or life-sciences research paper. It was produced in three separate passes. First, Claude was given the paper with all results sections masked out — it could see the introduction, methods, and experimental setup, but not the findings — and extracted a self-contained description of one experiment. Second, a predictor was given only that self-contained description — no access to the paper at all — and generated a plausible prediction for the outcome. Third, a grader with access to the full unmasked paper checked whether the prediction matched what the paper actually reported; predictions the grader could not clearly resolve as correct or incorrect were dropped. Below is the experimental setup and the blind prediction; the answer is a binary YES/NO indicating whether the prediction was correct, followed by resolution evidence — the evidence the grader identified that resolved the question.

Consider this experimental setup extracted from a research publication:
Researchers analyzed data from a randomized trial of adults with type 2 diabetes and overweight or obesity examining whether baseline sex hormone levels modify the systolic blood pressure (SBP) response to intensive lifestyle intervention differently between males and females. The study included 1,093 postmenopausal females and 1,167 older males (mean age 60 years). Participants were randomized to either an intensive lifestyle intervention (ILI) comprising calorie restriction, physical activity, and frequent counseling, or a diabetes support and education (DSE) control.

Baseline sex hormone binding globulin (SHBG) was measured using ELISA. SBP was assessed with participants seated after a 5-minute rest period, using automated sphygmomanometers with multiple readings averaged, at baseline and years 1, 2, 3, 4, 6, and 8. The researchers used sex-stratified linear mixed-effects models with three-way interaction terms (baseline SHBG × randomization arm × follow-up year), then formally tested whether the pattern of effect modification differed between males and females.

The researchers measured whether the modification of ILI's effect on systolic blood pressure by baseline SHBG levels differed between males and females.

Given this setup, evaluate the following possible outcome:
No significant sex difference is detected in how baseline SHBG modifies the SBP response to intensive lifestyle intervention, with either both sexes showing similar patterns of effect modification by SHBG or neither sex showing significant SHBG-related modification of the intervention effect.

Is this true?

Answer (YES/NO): NO